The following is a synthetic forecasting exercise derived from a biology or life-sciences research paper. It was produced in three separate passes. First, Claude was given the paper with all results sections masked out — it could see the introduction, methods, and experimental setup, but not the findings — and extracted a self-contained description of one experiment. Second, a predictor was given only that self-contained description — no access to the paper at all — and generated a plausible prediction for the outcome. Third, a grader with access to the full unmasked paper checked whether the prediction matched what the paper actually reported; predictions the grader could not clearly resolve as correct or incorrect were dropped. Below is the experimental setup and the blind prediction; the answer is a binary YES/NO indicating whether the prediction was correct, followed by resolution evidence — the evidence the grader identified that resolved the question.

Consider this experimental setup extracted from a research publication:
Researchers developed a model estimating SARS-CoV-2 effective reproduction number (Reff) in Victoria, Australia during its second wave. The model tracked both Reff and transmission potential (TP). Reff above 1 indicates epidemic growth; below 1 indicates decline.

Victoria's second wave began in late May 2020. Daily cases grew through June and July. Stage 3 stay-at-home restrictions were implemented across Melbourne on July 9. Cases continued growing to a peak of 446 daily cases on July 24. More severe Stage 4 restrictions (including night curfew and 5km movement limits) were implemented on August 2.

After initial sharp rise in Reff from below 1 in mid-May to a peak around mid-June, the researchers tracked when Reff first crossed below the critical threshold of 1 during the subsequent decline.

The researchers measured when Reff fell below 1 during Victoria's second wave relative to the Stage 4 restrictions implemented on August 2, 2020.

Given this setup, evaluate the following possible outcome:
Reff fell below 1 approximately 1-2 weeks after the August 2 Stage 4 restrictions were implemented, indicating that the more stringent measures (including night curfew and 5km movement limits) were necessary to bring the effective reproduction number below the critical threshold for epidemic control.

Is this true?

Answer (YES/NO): NO